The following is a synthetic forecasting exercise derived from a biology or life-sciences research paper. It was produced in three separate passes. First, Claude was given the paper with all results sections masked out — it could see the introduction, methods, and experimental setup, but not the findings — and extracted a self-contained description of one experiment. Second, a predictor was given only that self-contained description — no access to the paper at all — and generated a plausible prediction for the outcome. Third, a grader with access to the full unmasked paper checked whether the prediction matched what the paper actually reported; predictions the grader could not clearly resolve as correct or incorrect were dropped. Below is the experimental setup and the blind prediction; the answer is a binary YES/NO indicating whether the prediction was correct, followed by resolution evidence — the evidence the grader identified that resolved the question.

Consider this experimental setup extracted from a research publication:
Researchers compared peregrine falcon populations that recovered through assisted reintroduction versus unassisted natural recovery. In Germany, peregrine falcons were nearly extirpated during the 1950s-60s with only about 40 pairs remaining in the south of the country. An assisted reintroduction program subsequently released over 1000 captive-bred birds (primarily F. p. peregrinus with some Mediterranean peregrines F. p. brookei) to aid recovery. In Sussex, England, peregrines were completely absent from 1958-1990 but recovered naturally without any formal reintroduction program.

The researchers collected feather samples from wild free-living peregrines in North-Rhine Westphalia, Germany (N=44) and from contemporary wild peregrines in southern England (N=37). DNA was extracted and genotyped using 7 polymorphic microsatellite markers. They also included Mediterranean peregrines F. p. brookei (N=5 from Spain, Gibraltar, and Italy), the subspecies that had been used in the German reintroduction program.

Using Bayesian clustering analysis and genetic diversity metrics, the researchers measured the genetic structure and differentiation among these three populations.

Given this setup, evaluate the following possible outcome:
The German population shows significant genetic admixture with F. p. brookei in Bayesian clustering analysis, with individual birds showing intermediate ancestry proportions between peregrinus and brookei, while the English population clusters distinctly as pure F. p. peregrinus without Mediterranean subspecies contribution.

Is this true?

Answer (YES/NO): NO